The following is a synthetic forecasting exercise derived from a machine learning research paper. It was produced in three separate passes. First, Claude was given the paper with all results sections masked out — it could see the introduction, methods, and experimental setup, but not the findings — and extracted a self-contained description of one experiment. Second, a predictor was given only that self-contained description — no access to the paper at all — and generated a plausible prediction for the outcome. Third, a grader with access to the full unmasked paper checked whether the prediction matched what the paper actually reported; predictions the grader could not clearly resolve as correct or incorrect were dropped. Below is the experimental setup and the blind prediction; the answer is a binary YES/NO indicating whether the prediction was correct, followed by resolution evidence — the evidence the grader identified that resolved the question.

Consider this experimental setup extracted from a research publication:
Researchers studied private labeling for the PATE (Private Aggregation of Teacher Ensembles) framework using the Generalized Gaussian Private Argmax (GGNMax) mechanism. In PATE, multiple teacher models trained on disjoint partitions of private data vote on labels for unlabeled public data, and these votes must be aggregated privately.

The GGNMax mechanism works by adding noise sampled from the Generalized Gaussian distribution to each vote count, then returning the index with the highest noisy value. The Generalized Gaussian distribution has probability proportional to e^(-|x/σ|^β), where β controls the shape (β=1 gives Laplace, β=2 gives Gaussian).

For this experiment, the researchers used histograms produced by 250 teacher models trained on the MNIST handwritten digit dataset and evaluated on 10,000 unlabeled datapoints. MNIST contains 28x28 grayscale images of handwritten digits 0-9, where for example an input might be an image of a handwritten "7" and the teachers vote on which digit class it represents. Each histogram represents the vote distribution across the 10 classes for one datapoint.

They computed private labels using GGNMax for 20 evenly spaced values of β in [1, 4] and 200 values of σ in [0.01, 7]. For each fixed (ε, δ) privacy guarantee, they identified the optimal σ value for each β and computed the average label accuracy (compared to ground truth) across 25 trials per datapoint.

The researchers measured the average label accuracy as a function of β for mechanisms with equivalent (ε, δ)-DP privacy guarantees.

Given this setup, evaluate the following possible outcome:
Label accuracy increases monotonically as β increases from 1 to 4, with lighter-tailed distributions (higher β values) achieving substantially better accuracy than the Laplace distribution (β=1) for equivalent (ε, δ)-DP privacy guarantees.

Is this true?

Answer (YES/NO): NO